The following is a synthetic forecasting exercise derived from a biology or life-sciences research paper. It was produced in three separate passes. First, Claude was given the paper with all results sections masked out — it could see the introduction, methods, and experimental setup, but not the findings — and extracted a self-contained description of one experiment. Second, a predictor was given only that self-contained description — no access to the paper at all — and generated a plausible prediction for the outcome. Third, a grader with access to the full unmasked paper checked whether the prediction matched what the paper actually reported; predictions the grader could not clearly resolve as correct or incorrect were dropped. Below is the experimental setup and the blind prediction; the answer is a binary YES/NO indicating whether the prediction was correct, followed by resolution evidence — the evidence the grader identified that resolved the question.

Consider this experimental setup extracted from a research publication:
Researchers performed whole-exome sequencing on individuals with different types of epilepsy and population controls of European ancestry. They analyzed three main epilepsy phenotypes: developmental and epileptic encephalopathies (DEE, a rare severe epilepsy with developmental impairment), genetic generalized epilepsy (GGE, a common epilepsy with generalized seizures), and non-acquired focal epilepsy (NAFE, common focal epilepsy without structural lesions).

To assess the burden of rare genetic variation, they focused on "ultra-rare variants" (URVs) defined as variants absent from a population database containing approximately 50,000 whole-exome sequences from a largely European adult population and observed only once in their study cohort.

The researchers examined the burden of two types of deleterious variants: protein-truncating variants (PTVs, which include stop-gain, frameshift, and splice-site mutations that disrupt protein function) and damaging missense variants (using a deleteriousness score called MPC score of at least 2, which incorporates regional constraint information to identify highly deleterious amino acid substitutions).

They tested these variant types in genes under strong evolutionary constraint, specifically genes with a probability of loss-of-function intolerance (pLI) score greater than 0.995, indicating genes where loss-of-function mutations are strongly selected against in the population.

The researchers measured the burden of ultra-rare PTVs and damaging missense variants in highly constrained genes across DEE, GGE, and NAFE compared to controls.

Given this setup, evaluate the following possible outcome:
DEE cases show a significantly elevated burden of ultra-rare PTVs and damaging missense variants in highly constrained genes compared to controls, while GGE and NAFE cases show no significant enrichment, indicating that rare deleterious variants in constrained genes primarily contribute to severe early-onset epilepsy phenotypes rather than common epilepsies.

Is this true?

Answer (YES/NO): NO